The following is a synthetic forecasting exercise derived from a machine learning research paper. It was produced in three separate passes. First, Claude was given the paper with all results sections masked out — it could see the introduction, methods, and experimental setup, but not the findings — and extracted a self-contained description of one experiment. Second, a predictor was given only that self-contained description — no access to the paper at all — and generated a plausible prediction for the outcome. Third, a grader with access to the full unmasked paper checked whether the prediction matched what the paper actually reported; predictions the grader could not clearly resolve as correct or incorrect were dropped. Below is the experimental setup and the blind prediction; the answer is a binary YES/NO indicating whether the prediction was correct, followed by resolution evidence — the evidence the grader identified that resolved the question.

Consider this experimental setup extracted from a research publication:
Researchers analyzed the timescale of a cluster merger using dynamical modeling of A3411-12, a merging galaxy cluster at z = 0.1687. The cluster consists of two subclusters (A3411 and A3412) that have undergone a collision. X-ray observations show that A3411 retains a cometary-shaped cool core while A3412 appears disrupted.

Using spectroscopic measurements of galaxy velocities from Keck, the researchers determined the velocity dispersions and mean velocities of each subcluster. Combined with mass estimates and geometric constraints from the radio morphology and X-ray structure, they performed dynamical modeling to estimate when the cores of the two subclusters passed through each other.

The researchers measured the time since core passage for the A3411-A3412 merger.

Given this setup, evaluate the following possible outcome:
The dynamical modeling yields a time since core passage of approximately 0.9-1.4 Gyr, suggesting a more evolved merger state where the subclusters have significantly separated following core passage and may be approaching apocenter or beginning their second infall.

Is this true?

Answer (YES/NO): YES